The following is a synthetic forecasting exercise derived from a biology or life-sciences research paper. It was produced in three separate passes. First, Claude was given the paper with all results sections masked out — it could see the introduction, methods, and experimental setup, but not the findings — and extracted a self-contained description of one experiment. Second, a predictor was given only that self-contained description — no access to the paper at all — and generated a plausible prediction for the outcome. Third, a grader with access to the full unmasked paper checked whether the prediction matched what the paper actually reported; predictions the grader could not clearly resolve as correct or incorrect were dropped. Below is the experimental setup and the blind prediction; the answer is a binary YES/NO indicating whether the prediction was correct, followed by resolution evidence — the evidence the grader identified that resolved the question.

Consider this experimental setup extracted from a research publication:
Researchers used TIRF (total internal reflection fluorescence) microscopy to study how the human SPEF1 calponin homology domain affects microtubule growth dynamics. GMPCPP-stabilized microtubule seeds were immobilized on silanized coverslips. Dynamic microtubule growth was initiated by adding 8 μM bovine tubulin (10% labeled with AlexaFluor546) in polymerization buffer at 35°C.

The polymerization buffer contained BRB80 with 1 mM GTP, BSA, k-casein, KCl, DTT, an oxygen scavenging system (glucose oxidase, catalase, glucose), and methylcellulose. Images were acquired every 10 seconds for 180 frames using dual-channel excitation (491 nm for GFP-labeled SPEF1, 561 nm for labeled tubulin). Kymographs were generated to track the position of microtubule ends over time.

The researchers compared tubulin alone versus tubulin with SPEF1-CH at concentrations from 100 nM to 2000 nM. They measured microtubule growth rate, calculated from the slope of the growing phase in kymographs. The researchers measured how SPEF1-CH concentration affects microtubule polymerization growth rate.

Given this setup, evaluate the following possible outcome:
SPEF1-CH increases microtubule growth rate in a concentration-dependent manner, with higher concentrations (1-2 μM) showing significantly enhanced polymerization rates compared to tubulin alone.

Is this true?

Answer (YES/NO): YES